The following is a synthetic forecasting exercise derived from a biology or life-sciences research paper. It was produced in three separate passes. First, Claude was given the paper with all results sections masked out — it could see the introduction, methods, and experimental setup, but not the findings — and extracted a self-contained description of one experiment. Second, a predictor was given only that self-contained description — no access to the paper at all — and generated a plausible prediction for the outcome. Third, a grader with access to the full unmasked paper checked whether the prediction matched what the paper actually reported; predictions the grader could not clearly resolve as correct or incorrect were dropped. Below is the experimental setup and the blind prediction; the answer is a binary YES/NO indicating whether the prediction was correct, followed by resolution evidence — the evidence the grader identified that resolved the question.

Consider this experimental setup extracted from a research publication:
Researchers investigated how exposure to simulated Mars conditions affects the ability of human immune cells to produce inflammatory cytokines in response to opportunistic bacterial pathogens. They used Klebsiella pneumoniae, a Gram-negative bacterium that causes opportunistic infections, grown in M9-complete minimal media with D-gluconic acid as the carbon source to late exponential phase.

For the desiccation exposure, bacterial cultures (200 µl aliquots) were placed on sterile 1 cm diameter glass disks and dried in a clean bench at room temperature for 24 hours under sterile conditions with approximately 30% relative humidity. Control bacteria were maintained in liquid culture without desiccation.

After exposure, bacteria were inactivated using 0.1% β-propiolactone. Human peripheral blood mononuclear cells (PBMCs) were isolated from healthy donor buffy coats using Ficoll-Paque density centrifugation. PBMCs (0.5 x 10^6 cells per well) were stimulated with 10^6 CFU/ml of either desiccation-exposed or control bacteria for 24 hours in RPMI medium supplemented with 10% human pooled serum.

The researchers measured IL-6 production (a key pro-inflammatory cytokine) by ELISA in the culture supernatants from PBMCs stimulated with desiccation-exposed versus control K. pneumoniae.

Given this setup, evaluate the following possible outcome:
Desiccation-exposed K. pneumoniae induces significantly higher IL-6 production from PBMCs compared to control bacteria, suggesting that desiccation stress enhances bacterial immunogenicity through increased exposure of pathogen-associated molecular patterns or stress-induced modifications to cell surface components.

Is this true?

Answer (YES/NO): NO